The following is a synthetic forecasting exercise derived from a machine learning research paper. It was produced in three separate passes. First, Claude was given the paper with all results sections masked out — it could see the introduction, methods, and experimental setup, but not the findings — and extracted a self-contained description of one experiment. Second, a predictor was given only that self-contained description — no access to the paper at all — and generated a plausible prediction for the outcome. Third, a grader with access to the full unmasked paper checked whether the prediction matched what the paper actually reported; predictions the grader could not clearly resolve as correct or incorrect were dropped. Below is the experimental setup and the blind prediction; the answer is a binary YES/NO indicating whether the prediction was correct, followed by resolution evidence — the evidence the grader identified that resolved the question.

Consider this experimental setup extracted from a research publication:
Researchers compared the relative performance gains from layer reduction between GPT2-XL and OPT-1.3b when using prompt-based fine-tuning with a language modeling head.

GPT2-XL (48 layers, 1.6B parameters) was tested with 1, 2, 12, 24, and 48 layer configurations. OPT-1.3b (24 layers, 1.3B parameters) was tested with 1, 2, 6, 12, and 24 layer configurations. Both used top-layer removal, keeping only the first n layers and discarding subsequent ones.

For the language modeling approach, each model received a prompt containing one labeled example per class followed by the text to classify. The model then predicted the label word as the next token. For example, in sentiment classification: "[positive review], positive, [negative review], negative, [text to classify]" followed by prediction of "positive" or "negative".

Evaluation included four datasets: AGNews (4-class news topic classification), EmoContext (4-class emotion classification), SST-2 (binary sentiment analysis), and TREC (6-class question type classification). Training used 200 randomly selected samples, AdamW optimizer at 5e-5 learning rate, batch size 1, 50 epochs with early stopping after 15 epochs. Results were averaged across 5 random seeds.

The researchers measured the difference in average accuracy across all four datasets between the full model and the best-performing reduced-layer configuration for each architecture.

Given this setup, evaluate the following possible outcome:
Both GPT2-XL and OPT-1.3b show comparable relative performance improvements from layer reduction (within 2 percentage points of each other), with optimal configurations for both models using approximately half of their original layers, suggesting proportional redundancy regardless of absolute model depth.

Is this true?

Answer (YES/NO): NO